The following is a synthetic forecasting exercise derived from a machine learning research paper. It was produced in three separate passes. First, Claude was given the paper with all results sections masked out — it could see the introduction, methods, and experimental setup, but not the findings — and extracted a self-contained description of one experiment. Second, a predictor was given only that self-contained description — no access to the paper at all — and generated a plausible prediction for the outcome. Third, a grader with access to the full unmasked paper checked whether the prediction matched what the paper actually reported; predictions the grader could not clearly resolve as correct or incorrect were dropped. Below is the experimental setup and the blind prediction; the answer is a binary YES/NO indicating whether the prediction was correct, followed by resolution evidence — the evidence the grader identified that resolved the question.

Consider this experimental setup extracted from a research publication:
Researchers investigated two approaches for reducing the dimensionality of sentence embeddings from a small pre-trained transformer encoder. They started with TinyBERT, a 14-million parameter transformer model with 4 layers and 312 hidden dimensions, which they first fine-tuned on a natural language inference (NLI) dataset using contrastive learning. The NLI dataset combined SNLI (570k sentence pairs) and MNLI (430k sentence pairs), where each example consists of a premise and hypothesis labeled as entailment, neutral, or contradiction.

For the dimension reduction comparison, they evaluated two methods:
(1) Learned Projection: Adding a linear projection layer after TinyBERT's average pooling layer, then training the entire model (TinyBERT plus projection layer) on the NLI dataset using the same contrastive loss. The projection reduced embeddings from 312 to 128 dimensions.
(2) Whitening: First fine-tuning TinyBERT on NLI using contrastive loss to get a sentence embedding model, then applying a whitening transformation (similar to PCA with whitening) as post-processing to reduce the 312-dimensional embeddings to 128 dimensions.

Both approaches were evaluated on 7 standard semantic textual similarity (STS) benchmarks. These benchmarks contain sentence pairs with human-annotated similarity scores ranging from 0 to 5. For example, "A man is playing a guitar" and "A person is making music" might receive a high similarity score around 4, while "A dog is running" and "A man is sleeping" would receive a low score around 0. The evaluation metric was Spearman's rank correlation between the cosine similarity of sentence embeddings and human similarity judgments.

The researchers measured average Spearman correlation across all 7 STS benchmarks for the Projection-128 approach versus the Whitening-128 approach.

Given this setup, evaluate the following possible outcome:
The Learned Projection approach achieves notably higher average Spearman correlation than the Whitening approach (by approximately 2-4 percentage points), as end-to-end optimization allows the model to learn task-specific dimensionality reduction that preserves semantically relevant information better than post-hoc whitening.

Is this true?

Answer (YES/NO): NO